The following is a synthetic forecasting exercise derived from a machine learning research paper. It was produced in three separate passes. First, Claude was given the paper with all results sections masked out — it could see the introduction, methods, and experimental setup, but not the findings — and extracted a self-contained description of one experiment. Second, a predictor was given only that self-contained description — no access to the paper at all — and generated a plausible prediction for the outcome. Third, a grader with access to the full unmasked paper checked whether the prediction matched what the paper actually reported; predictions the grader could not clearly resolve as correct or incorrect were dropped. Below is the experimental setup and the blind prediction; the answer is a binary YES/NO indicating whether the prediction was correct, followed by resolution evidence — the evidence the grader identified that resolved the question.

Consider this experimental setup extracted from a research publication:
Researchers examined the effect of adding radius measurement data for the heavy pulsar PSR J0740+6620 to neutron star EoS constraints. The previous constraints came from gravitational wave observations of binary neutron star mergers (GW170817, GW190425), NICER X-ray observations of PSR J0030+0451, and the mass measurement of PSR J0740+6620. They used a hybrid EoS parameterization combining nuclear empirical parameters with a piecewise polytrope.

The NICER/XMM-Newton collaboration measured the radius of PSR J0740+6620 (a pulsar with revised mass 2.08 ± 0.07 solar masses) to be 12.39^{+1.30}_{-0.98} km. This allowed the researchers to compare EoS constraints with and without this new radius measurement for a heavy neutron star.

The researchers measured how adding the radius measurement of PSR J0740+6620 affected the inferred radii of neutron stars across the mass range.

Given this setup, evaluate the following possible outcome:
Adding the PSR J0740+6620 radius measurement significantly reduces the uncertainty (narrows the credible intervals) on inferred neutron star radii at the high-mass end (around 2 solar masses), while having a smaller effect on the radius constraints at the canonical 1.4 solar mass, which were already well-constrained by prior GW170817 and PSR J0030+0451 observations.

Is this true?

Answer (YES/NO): NO